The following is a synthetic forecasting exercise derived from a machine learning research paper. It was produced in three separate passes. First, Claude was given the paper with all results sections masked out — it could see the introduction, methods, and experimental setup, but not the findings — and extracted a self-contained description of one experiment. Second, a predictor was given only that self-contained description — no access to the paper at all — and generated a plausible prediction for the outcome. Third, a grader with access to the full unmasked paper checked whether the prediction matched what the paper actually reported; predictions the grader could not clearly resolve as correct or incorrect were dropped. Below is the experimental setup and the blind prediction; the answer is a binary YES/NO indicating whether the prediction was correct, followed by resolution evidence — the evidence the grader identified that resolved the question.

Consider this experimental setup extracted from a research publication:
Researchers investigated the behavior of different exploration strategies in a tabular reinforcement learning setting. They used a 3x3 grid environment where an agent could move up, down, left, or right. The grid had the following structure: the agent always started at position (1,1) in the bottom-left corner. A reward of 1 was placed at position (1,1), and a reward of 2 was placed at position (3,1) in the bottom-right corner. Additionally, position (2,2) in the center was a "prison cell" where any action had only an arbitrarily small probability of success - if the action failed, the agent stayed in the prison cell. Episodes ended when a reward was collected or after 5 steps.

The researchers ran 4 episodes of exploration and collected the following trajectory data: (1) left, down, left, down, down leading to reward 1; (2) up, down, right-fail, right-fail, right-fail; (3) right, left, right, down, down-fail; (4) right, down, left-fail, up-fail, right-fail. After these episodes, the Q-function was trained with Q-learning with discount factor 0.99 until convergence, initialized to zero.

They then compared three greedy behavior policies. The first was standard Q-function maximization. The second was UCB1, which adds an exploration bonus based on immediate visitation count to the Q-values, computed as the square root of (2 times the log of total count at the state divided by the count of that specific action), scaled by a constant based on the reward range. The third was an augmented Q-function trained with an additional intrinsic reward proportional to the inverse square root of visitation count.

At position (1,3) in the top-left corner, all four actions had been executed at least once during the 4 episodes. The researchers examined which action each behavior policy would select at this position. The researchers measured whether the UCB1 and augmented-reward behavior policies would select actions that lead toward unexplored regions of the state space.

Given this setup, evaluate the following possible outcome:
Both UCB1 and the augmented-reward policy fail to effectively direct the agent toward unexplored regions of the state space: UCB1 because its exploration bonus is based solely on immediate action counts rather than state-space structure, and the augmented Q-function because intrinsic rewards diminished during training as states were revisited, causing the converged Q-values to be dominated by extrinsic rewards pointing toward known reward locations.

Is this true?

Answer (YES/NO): NO